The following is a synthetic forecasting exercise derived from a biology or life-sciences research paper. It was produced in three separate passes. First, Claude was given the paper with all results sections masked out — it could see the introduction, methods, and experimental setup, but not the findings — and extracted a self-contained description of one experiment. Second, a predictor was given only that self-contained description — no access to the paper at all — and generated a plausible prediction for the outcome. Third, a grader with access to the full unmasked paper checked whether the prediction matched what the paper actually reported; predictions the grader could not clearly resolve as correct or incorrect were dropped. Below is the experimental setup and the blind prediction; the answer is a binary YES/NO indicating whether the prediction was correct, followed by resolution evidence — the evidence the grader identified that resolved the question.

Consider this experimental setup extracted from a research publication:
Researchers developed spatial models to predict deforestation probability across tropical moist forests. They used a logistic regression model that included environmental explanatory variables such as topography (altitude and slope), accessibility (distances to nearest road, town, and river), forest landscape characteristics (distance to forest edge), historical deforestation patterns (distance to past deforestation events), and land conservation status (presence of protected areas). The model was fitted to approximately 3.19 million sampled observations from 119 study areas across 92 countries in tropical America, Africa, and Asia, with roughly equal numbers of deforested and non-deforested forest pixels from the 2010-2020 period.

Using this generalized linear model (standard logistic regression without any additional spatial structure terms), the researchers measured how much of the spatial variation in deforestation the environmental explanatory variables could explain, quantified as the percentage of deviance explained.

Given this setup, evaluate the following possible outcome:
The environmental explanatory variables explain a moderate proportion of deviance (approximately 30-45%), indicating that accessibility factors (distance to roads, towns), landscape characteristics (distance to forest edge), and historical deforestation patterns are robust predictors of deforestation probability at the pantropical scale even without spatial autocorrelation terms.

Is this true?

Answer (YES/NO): NO